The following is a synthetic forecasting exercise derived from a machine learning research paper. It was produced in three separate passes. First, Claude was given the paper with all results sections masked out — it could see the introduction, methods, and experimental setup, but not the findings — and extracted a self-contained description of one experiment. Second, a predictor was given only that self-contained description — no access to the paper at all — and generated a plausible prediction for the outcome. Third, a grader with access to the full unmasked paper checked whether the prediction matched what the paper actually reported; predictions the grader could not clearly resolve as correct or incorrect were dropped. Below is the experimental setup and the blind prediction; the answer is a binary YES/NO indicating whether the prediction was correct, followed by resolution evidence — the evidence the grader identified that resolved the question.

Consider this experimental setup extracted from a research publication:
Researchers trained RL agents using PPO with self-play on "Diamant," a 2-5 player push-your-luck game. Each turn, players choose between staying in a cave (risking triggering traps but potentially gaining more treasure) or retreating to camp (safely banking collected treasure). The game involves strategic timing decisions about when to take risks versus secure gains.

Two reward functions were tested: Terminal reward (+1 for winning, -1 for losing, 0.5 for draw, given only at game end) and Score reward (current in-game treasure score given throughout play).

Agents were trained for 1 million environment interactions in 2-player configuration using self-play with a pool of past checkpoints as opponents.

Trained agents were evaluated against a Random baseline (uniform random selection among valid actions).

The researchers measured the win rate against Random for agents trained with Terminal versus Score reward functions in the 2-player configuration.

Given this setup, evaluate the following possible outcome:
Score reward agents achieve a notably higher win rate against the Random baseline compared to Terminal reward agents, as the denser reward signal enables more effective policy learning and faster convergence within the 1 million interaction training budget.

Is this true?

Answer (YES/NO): NO